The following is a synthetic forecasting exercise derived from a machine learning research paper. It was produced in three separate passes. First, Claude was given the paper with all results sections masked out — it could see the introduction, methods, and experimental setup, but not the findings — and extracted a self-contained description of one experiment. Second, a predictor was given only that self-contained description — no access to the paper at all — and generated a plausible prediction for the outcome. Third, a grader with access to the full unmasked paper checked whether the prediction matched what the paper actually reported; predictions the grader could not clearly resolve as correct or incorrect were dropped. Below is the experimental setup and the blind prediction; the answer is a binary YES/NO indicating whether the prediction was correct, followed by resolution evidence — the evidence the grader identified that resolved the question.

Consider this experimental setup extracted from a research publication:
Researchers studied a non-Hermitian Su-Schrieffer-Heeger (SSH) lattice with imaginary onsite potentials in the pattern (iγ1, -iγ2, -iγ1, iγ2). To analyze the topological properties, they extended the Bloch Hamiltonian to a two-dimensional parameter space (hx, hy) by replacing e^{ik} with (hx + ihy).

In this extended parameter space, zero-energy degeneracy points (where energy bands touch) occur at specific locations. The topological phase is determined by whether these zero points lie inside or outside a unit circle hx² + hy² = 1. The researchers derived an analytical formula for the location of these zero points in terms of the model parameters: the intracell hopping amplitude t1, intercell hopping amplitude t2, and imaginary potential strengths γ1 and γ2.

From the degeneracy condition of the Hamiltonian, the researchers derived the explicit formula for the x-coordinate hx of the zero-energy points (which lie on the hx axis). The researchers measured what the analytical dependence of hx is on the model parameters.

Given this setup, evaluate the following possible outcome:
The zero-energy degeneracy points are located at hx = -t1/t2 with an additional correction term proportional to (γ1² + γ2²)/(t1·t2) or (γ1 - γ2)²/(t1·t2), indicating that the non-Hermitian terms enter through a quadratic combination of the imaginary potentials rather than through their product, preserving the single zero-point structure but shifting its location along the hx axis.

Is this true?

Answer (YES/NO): NO